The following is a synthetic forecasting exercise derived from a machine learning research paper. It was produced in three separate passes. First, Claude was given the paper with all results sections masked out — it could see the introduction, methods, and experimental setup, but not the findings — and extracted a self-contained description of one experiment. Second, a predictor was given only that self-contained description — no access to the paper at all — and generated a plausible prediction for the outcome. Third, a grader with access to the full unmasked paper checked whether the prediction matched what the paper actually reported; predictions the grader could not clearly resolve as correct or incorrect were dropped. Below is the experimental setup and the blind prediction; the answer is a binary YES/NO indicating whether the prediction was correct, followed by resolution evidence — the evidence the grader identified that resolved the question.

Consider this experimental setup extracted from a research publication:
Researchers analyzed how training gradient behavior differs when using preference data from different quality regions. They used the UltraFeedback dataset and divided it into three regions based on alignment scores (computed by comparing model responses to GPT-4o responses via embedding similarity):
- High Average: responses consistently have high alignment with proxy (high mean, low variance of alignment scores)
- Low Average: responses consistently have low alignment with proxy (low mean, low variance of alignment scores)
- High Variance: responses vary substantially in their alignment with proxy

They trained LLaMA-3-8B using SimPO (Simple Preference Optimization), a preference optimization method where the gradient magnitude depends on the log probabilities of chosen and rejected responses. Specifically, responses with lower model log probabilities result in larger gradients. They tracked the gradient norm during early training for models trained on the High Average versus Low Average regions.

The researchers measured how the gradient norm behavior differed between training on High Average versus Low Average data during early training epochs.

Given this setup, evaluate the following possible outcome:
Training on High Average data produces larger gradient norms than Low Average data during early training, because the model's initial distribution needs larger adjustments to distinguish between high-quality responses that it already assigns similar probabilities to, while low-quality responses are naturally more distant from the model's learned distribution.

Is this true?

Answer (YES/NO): NO